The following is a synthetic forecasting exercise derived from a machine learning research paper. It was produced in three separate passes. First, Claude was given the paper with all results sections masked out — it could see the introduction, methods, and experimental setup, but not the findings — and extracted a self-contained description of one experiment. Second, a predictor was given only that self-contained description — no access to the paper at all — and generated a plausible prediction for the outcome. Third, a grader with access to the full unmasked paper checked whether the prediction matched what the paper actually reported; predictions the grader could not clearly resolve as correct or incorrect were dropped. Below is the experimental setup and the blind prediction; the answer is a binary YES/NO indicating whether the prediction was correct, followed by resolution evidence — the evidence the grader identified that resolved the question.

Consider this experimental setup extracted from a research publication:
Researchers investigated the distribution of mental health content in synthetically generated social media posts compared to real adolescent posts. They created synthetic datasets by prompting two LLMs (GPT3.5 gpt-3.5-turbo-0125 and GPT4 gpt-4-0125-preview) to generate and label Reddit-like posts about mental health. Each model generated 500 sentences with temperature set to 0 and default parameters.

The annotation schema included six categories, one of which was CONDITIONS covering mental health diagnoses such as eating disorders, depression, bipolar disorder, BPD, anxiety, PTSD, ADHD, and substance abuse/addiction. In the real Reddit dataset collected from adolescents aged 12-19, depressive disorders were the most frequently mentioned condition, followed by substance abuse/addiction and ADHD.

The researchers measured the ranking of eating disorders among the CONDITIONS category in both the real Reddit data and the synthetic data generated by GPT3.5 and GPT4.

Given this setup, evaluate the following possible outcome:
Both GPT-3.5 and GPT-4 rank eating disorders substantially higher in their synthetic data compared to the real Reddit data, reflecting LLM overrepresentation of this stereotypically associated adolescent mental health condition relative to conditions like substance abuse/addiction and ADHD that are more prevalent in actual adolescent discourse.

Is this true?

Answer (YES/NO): YES